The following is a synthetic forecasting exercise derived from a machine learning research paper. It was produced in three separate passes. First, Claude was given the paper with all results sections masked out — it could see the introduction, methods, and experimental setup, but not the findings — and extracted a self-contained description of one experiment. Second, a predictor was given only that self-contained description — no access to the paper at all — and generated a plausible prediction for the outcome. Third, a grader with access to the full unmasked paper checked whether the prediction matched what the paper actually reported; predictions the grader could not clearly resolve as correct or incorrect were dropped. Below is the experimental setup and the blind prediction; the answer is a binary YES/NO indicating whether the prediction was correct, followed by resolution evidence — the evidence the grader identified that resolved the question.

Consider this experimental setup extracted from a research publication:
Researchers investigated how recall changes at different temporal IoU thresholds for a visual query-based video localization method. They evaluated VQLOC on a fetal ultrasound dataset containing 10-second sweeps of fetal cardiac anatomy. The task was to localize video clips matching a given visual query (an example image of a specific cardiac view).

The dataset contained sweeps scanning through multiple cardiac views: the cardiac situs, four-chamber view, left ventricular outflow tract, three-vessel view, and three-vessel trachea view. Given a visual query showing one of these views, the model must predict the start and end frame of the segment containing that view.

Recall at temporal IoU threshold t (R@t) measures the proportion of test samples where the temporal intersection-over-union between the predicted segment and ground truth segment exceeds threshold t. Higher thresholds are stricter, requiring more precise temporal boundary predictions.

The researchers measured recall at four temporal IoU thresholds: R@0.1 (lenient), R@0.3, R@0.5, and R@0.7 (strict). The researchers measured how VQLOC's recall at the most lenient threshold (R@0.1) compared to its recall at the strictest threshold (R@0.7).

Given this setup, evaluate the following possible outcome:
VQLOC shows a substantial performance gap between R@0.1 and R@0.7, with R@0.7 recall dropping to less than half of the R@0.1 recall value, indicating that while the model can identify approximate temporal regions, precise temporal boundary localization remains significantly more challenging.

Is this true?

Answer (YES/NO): YES